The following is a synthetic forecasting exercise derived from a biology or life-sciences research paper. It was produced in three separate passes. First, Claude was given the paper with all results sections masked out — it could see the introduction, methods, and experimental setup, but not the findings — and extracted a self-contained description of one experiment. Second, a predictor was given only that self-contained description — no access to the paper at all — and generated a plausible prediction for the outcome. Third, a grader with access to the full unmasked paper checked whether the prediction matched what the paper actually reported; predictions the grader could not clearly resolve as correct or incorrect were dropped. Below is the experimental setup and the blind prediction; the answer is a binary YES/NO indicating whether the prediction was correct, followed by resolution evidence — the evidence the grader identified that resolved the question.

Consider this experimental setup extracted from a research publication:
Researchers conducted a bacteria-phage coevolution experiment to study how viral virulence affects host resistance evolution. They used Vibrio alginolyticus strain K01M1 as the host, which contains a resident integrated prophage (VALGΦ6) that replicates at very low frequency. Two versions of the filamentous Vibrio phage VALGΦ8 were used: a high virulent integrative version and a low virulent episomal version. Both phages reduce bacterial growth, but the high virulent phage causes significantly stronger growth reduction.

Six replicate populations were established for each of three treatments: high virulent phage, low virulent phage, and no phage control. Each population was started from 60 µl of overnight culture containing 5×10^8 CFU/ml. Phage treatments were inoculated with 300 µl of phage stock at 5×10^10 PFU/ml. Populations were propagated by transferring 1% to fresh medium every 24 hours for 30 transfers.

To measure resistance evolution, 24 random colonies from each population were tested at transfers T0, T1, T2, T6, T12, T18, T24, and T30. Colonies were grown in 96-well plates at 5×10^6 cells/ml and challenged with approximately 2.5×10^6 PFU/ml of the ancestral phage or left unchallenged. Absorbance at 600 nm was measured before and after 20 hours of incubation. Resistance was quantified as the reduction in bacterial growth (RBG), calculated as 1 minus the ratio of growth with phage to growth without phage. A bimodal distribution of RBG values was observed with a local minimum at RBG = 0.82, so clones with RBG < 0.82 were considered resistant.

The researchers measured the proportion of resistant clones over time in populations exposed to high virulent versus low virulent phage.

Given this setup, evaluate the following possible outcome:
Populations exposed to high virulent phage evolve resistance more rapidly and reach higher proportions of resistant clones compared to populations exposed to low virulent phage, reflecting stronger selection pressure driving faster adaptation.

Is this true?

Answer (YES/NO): NO